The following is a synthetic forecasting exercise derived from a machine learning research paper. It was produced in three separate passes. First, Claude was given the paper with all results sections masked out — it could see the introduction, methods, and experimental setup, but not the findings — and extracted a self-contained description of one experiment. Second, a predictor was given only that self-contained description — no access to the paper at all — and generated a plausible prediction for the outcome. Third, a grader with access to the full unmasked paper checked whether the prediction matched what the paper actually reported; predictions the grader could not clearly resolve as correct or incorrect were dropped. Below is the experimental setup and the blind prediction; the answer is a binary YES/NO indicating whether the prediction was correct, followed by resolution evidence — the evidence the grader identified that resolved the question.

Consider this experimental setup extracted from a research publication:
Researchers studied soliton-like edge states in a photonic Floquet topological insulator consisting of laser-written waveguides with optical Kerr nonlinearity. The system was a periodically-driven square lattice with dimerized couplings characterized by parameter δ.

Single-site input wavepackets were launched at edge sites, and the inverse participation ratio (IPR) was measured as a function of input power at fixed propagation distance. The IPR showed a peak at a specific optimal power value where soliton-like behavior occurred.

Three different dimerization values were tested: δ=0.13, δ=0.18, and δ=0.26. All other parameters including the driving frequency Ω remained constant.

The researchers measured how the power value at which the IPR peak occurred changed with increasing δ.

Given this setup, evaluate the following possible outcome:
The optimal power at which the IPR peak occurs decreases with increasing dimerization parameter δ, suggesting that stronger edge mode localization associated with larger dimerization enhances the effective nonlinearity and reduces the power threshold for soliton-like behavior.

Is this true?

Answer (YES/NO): NO